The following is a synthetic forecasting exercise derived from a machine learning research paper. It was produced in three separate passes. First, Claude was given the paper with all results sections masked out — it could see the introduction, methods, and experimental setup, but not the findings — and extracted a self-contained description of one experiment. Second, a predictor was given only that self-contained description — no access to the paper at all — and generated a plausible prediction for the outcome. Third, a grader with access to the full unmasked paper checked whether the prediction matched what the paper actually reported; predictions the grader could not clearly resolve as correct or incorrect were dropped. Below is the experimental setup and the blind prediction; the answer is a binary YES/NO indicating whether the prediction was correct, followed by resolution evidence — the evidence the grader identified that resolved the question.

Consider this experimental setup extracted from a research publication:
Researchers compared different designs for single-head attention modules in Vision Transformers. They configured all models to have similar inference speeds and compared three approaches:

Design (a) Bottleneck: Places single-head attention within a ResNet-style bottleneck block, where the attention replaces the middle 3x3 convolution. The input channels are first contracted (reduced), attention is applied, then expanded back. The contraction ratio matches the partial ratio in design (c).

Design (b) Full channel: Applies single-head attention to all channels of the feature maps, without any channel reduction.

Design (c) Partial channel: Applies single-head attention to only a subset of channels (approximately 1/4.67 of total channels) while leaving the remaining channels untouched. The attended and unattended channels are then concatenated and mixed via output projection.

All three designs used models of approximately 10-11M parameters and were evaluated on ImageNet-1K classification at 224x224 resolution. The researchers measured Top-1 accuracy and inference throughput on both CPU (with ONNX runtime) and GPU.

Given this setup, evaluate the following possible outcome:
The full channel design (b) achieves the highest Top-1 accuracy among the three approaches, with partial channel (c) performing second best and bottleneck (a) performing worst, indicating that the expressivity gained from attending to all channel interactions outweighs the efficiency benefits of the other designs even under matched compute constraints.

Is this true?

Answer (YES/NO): NO